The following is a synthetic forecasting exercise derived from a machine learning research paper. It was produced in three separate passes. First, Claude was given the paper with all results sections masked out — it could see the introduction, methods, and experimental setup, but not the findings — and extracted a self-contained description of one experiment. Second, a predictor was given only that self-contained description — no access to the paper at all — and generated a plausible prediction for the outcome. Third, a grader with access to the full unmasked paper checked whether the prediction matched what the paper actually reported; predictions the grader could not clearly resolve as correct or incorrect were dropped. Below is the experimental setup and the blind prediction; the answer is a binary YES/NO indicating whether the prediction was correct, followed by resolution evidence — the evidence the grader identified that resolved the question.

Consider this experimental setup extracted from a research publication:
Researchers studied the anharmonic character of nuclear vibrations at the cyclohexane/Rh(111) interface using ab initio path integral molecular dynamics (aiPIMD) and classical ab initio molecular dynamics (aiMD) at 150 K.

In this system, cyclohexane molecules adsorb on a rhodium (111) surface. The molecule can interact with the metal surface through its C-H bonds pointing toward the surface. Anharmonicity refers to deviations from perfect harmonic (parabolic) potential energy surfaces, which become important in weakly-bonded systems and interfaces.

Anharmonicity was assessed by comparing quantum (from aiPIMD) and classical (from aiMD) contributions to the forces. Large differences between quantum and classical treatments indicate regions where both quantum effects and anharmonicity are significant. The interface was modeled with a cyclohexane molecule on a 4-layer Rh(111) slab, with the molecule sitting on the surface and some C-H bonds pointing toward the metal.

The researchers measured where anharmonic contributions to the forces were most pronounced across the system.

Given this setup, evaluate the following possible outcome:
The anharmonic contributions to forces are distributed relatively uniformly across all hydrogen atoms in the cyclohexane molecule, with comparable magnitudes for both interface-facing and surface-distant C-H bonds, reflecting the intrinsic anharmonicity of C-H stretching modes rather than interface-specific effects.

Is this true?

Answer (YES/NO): NO